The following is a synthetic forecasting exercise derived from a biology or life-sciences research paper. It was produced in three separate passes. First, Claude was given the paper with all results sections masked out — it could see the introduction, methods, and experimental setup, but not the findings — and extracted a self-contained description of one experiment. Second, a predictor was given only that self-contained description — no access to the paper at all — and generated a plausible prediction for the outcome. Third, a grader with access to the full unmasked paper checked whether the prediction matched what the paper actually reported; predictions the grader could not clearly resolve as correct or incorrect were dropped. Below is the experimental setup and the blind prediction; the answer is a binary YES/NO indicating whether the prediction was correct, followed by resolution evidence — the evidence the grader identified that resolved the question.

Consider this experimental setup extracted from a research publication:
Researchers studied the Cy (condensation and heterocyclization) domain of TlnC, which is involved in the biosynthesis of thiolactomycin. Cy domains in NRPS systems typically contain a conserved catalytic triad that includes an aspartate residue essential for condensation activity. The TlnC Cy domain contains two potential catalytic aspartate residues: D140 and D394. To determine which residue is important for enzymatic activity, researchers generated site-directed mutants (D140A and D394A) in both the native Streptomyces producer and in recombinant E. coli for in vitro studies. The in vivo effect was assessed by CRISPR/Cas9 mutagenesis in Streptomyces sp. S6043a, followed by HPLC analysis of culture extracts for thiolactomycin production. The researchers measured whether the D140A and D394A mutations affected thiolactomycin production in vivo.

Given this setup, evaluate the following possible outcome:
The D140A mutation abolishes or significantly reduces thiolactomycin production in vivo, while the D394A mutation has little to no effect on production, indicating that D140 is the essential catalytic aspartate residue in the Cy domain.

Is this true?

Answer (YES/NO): NO